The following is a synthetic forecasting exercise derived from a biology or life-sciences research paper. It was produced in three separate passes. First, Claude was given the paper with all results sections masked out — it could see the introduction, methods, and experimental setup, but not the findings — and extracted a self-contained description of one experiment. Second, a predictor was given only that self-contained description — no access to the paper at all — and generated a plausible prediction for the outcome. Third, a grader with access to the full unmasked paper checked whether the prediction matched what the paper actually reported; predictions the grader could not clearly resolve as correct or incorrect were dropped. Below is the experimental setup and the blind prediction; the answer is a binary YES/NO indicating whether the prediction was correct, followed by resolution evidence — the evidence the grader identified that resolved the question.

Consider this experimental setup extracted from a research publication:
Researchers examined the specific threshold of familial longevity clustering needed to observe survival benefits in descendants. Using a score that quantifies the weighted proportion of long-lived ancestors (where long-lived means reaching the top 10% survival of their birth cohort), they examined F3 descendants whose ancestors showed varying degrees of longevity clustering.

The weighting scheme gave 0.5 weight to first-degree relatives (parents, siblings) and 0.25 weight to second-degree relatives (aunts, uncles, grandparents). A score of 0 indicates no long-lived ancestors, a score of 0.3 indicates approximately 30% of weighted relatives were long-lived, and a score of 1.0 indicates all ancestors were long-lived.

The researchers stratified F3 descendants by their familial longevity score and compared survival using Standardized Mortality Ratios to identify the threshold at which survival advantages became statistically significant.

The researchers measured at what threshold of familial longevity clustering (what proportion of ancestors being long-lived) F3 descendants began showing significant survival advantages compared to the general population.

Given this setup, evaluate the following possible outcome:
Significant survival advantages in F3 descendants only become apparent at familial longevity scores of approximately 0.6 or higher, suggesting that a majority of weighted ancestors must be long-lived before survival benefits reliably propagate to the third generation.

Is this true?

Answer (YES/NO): NO